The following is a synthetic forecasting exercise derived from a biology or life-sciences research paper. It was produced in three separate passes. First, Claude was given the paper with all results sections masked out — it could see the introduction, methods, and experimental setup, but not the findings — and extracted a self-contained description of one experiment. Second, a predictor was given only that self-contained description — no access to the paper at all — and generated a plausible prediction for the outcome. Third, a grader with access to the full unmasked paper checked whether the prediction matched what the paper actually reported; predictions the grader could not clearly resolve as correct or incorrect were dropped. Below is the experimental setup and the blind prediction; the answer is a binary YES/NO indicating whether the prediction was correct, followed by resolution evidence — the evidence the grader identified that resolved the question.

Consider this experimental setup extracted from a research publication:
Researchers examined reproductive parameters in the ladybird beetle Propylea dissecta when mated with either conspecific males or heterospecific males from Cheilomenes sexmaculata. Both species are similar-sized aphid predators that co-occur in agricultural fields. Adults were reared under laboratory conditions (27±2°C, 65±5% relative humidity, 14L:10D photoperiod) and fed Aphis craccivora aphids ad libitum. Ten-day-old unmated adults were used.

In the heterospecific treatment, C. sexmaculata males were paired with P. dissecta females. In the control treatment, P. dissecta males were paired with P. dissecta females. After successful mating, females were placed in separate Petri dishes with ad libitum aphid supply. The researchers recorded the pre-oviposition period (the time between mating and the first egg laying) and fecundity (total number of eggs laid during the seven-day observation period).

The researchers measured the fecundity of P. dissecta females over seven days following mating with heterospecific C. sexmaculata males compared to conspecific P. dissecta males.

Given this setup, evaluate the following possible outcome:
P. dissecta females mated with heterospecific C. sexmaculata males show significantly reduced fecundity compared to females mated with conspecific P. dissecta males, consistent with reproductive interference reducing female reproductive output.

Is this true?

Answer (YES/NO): YES